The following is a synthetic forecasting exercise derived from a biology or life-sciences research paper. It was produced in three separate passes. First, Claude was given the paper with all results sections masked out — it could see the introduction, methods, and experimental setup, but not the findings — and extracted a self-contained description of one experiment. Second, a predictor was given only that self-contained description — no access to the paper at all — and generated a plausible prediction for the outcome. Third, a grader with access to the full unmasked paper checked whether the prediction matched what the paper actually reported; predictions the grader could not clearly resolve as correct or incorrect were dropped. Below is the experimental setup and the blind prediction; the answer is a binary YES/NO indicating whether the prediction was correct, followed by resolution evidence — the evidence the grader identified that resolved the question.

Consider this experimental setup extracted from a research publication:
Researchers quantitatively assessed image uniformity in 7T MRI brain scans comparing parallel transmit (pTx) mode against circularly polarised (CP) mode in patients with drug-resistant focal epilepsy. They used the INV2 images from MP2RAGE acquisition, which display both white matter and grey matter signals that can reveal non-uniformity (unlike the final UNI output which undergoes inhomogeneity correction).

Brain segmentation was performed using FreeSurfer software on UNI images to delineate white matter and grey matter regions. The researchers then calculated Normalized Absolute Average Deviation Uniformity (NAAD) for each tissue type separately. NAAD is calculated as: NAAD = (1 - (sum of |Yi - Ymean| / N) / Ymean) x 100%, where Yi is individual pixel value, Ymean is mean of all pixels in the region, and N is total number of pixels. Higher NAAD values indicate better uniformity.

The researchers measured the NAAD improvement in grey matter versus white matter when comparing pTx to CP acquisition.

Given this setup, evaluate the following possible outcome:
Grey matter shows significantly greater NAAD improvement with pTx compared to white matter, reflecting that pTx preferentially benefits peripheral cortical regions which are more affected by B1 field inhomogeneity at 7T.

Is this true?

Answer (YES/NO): NO